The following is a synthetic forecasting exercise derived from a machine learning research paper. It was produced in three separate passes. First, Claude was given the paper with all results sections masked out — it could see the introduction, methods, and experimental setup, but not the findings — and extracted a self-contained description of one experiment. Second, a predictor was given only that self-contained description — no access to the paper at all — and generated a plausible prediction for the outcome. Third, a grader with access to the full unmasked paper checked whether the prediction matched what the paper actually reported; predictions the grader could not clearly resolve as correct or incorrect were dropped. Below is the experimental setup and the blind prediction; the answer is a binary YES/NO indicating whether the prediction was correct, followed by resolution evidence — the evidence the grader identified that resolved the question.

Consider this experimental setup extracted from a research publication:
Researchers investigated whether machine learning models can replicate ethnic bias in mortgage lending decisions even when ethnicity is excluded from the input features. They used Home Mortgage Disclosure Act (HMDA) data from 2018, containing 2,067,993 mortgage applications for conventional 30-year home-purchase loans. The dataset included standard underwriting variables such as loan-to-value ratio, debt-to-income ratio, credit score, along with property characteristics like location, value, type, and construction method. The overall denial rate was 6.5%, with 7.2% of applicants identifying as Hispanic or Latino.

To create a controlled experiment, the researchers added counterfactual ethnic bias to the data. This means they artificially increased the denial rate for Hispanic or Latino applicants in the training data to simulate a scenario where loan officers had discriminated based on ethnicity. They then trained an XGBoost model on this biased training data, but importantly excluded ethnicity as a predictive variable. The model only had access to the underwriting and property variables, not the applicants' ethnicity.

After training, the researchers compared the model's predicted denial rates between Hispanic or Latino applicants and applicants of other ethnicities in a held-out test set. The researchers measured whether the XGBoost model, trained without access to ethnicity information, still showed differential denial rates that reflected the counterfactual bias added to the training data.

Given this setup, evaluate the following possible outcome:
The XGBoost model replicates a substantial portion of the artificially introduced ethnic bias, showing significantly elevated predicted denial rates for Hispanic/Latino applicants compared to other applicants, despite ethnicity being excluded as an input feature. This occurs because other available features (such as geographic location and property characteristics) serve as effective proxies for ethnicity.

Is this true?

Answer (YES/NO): YES